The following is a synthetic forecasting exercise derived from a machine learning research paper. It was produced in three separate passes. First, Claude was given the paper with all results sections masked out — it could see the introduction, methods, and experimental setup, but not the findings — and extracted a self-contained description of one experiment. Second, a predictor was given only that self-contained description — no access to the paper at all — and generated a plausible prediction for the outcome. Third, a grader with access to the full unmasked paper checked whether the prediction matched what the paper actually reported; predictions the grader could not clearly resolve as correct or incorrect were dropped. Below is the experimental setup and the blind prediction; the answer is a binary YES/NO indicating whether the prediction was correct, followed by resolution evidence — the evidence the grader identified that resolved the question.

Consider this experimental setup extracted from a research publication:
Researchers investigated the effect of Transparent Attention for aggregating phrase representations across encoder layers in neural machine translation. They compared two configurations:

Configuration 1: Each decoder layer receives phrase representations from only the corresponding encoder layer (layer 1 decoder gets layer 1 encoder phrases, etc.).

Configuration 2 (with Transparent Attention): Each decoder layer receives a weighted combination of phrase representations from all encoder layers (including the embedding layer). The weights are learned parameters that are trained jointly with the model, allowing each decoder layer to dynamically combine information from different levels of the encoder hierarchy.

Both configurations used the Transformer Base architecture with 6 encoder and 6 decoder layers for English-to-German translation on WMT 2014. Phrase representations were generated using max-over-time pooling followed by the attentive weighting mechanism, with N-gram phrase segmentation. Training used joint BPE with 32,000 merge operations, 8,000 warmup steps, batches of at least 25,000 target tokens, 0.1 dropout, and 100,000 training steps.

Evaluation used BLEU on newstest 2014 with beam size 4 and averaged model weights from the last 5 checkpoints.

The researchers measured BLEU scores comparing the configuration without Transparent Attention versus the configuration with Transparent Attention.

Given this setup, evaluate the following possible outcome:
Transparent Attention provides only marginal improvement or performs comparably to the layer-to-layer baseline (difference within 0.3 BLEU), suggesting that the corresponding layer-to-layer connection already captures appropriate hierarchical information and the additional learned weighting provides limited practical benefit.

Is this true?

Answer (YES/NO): YES